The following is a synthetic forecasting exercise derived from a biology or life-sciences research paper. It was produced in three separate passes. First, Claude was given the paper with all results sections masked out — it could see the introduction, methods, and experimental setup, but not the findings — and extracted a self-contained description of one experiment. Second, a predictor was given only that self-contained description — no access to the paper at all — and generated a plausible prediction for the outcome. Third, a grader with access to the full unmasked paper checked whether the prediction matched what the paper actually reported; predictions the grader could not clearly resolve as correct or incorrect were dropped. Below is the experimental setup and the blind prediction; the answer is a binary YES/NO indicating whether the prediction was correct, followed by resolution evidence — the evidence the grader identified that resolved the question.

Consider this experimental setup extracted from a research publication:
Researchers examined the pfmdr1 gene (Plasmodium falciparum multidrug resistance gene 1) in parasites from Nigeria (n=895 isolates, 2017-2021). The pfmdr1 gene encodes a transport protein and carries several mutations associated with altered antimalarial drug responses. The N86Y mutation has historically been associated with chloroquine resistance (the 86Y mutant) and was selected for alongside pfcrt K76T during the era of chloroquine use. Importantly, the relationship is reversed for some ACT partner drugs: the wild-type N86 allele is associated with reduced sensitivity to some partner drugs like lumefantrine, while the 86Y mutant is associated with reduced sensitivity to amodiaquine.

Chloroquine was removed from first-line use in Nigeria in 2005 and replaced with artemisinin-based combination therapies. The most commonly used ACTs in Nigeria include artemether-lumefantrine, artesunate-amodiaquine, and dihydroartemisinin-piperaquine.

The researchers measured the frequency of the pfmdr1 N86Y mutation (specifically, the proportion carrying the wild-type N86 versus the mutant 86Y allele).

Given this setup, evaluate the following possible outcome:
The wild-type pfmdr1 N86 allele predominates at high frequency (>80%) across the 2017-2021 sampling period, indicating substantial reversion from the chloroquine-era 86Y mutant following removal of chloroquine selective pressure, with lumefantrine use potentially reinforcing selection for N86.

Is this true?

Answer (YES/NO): YES